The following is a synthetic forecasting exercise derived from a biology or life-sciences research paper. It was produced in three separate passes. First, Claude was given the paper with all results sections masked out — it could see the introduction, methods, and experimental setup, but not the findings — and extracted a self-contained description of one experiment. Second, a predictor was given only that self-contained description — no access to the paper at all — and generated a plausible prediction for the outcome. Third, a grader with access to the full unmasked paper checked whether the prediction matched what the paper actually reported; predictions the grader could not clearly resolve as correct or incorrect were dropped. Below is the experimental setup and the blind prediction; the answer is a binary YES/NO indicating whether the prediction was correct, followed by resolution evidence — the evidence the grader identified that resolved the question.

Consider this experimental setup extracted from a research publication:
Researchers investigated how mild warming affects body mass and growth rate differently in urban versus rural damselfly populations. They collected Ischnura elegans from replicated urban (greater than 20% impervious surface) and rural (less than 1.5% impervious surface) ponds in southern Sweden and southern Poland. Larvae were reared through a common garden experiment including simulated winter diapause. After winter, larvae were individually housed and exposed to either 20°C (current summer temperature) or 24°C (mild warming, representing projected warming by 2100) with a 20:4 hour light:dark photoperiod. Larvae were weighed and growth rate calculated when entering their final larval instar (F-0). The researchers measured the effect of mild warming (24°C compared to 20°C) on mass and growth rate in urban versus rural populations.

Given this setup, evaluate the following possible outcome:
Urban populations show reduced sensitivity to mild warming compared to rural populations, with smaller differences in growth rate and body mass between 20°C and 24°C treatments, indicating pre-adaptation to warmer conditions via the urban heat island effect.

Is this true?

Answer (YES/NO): NO